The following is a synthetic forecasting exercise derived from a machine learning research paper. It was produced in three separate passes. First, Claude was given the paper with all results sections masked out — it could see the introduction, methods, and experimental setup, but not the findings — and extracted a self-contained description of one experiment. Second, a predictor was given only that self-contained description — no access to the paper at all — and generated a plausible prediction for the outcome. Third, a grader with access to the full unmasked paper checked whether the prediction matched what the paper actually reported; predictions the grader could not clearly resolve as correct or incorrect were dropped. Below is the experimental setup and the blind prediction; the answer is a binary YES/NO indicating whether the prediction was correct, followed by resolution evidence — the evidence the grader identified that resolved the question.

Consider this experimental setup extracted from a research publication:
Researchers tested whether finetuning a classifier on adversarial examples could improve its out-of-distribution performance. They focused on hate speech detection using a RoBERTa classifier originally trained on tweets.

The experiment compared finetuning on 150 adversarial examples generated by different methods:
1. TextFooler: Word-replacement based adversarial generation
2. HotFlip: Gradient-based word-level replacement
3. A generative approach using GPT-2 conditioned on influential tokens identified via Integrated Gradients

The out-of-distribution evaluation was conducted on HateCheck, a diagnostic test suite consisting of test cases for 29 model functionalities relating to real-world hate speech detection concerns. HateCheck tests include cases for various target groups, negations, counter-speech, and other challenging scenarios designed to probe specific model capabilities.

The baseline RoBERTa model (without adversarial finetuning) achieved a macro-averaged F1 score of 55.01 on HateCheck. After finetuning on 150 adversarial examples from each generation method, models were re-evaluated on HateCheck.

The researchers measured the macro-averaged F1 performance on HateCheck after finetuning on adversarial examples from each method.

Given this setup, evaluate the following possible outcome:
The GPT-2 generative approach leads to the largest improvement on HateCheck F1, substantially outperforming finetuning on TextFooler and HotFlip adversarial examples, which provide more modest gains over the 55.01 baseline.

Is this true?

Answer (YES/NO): YES